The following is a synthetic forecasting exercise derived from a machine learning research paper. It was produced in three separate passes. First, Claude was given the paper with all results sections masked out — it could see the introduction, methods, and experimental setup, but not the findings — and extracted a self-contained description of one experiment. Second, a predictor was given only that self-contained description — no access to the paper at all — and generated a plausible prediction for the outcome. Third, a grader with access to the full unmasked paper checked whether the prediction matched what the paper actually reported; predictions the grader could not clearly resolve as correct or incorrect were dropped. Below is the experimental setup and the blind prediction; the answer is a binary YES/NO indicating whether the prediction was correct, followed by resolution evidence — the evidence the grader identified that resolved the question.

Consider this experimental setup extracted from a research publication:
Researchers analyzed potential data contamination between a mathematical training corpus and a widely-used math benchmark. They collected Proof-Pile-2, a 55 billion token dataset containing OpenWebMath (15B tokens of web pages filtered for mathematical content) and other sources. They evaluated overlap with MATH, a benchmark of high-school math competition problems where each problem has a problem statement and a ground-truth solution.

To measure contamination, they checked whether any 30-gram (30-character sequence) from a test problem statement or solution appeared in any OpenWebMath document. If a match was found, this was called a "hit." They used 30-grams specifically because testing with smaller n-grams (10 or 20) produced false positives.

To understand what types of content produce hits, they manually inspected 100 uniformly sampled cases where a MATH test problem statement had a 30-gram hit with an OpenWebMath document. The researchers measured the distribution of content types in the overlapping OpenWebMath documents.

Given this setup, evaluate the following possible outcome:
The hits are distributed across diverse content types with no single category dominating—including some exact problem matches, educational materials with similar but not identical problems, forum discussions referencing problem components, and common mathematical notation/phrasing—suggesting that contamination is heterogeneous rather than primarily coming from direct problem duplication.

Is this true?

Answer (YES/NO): NO